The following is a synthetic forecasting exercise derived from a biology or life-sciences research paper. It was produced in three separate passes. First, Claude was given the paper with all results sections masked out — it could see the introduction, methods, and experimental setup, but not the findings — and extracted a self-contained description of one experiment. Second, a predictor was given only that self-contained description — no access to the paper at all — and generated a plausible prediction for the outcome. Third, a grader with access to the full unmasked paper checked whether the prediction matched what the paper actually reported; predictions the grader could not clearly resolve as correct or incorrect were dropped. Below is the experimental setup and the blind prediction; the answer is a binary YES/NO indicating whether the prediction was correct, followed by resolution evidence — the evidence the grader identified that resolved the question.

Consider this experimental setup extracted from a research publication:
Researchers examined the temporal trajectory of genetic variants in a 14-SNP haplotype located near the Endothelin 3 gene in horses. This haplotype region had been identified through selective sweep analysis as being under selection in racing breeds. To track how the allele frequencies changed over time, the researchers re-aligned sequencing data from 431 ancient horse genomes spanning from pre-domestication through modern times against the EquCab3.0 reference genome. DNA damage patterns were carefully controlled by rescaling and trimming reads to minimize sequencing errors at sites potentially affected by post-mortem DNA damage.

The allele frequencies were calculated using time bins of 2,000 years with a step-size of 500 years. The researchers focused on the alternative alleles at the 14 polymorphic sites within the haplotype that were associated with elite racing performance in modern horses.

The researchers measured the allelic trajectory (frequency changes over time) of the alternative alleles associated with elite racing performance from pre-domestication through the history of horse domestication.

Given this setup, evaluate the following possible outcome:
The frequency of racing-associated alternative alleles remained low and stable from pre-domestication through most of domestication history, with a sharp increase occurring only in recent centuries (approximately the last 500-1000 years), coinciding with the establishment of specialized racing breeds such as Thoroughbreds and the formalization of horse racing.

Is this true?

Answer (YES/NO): NO